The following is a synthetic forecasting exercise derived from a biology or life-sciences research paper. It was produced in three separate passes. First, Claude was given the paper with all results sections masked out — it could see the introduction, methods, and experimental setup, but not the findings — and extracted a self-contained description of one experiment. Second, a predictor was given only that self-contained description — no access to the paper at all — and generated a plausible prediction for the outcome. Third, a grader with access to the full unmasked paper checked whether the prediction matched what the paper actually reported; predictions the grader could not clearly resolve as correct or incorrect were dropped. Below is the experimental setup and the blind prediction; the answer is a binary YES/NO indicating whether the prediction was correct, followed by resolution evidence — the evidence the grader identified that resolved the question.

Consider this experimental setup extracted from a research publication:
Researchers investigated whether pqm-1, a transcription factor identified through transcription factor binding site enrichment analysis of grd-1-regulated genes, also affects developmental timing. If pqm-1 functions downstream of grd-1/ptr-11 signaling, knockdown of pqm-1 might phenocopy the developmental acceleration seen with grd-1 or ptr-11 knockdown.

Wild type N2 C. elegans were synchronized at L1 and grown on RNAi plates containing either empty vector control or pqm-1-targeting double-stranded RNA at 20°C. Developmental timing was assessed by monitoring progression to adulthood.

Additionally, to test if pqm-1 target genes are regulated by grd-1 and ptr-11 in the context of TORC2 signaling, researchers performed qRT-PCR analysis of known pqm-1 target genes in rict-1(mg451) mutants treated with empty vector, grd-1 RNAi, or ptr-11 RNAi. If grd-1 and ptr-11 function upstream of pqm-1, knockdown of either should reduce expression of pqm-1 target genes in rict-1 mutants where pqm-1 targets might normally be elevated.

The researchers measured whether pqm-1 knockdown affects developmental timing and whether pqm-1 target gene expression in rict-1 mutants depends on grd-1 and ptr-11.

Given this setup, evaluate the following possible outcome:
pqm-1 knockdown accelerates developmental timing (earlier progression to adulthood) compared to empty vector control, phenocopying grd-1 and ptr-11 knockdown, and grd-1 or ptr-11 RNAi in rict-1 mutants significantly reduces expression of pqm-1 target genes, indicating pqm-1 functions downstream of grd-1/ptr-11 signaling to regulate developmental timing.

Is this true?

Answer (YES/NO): YES